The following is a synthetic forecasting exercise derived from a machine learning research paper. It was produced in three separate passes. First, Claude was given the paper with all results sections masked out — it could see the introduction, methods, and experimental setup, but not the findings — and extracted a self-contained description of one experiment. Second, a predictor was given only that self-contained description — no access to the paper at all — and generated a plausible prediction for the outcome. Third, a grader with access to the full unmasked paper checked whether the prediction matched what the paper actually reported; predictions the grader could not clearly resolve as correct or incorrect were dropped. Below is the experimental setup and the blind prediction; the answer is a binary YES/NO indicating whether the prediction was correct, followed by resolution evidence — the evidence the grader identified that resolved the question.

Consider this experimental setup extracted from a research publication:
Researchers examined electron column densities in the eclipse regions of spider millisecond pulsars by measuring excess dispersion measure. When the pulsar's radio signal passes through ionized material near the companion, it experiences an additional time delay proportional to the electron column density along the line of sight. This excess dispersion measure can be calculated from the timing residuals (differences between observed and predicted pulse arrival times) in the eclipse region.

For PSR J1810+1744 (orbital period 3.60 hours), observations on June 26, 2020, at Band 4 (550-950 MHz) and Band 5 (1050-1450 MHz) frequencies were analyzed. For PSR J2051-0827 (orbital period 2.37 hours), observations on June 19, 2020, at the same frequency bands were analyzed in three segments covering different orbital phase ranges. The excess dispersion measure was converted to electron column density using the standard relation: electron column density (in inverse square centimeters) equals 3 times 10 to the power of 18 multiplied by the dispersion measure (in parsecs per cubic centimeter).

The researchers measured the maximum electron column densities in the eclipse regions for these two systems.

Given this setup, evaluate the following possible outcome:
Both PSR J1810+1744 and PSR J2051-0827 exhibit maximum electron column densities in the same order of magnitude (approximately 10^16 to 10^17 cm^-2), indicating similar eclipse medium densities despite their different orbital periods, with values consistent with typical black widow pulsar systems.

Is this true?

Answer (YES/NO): YES